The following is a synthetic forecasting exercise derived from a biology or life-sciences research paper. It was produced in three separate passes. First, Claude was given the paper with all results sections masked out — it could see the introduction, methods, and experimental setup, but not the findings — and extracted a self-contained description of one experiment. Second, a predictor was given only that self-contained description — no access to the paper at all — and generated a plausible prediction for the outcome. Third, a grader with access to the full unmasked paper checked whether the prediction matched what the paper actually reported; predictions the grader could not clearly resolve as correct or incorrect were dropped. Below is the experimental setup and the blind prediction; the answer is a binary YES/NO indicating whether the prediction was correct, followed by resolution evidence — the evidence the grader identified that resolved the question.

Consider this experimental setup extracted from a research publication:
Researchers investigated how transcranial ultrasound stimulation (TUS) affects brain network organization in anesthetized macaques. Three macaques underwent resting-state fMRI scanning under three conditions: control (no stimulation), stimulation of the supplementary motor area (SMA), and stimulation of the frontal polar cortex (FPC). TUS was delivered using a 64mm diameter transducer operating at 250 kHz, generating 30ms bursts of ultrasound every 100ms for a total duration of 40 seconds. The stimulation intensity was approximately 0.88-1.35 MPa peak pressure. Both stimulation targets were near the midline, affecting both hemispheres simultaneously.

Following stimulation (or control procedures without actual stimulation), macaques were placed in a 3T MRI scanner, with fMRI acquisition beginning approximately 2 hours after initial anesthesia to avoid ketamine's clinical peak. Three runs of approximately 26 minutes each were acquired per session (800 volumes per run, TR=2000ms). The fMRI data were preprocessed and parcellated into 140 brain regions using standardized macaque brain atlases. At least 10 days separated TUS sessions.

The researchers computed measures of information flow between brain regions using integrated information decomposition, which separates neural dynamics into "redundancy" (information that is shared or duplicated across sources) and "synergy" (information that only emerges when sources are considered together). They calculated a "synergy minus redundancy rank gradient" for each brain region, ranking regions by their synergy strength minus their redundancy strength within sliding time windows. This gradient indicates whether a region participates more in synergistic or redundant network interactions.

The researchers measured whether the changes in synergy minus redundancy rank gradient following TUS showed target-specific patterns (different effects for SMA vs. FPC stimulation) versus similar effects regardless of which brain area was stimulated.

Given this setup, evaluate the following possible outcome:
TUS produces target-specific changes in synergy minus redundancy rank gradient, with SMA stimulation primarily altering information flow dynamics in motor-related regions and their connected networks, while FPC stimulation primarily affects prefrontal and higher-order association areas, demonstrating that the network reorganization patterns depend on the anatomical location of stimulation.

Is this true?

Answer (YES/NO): NO